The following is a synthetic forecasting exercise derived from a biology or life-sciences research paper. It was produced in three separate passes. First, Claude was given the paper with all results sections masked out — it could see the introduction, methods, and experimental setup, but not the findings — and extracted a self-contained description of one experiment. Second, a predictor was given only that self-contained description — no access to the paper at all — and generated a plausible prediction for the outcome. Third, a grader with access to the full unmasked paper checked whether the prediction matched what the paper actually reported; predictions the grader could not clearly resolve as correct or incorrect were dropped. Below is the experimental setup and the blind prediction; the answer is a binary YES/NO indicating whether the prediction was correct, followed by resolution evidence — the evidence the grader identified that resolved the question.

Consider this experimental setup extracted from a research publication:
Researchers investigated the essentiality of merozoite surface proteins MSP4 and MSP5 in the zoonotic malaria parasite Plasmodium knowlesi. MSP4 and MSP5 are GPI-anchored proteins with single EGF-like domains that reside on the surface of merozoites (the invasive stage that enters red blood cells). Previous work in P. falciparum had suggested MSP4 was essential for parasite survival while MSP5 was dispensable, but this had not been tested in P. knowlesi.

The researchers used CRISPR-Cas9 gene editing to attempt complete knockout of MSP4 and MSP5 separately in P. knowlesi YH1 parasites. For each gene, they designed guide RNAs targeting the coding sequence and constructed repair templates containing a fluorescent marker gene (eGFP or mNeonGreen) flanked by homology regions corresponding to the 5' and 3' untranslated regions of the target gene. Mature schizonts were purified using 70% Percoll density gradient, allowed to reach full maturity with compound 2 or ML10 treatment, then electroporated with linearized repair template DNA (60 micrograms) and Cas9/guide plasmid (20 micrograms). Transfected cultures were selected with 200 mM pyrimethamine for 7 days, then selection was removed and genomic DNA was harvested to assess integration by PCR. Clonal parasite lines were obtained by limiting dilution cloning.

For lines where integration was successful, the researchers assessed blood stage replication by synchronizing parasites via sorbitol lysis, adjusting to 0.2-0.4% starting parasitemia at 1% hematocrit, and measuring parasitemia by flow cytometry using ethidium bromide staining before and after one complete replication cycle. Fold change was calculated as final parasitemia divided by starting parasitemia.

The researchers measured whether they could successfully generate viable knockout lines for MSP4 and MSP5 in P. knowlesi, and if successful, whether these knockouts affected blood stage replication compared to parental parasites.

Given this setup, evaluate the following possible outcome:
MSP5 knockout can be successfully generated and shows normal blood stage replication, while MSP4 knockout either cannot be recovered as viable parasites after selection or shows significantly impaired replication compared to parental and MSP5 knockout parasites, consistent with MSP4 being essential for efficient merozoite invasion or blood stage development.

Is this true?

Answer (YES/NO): NO